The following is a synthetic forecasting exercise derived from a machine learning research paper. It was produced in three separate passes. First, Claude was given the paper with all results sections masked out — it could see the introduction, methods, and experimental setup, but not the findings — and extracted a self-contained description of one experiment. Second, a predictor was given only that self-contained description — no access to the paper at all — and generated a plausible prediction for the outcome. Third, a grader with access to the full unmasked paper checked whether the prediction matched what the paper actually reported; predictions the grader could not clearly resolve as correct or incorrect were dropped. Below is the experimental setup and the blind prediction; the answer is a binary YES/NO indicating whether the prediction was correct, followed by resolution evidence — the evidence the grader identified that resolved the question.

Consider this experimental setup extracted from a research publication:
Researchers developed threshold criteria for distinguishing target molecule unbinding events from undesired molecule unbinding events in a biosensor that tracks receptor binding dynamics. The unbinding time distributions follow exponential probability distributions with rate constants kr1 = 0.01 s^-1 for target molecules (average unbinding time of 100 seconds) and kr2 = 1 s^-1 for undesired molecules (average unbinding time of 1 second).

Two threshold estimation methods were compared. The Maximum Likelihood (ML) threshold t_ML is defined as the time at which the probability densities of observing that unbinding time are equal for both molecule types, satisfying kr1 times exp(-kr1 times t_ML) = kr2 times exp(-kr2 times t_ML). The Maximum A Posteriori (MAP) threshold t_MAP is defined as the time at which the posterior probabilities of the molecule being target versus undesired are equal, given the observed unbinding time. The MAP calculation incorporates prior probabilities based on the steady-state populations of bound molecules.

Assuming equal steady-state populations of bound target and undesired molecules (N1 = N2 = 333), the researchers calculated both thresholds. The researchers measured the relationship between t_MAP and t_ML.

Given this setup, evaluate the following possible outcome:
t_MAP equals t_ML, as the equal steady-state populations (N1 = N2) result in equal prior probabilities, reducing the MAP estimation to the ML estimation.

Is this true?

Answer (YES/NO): NO